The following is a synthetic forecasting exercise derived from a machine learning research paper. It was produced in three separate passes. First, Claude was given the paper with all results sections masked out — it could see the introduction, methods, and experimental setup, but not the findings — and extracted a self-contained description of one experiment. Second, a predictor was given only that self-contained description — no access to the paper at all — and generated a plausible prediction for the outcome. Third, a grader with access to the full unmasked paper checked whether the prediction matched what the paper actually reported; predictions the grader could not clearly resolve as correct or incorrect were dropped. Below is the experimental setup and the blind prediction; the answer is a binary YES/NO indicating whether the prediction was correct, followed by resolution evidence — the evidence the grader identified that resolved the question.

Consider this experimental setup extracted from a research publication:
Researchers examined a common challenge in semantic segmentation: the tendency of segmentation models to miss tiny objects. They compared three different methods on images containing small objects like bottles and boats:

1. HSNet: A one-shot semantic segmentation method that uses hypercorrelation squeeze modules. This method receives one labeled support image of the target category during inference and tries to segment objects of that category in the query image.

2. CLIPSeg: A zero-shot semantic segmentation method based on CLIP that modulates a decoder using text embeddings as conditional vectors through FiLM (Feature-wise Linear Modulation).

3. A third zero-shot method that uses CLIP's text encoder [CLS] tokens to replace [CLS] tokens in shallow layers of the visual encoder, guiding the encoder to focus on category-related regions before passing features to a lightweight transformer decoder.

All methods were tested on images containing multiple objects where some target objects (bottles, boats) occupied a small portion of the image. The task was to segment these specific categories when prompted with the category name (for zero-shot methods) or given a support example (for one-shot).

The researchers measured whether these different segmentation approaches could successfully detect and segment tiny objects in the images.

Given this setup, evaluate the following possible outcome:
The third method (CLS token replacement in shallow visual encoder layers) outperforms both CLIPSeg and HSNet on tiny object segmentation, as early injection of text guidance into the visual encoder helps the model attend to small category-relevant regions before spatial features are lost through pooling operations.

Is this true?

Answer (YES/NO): NO